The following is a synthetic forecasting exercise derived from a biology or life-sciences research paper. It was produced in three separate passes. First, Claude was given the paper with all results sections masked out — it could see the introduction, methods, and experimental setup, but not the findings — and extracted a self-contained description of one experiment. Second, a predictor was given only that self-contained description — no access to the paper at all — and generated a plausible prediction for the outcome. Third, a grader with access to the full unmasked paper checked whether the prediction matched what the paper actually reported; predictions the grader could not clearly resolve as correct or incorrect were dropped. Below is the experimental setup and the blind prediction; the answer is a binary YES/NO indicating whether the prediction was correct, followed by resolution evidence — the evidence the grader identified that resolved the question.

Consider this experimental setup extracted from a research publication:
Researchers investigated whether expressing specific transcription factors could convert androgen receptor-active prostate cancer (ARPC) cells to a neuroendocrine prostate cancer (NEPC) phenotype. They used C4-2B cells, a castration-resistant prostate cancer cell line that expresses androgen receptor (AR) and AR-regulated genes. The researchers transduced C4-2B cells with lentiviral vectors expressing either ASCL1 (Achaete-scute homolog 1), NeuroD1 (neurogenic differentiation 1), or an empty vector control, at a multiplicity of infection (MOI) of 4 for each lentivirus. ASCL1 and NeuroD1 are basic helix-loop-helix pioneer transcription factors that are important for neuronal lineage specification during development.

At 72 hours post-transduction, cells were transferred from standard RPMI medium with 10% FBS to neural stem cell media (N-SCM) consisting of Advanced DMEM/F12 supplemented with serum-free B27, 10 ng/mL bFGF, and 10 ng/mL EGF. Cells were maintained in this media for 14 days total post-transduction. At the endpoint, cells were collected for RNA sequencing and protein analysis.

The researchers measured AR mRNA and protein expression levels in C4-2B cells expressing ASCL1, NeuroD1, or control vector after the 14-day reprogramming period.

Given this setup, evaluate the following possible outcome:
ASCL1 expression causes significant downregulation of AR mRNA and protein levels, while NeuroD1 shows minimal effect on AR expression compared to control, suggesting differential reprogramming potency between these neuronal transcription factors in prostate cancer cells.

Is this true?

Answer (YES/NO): NO